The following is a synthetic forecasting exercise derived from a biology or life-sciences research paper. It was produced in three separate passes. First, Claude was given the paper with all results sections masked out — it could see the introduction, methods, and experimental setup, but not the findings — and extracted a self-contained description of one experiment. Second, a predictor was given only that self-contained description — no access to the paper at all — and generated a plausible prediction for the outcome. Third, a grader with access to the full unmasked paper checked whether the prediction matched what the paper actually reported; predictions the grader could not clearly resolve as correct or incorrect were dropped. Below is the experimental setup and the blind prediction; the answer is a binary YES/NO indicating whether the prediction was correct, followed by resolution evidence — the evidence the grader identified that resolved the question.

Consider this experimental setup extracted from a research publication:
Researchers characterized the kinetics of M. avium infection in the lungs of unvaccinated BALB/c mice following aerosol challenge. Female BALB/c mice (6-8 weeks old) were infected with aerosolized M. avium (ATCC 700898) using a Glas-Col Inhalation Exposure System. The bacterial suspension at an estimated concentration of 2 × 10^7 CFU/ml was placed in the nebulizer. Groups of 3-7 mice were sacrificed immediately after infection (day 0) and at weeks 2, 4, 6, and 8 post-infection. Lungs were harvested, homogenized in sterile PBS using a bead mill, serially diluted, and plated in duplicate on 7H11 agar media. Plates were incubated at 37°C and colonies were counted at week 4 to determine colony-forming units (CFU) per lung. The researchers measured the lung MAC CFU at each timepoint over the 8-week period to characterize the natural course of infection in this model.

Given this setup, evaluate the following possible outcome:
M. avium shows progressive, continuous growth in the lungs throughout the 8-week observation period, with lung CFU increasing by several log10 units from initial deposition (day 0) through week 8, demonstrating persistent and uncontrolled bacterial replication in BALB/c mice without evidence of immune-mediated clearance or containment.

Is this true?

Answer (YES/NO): NO